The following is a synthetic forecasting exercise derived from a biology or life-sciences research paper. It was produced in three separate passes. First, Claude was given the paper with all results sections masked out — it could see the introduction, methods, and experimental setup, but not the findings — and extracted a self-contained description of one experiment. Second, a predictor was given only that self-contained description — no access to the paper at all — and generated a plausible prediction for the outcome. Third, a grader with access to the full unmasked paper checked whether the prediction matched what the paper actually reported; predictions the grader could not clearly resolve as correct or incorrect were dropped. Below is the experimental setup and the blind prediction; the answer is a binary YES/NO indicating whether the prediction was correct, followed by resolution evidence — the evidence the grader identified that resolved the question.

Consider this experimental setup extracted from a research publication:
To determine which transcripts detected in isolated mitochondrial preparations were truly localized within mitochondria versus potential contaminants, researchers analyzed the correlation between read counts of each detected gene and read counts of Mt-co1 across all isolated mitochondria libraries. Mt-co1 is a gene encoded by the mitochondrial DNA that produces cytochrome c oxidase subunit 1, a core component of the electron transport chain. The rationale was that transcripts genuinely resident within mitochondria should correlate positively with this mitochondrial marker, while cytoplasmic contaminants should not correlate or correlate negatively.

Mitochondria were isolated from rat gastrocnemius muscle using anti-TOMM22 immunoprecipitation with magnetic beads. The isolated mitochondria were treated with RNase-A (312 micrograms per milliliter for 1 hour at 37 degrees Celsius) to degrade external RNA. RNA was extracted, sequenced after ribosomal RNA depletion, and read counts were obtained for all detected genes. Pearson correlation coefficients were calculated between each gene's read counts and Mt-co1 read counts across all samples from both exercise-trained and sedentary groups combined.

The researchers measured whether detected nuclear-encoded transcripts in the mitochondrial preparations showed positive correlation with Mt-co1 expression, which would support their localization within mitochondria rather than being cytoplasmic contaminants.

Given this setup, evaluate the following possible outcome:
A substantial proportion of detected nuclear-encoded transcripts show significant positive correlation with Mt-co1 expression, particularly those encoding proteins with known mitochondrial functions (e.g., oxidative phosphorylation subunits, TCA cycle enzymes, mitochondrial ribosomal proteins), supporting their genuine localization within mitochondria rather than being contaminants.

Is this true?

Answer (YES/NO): NO